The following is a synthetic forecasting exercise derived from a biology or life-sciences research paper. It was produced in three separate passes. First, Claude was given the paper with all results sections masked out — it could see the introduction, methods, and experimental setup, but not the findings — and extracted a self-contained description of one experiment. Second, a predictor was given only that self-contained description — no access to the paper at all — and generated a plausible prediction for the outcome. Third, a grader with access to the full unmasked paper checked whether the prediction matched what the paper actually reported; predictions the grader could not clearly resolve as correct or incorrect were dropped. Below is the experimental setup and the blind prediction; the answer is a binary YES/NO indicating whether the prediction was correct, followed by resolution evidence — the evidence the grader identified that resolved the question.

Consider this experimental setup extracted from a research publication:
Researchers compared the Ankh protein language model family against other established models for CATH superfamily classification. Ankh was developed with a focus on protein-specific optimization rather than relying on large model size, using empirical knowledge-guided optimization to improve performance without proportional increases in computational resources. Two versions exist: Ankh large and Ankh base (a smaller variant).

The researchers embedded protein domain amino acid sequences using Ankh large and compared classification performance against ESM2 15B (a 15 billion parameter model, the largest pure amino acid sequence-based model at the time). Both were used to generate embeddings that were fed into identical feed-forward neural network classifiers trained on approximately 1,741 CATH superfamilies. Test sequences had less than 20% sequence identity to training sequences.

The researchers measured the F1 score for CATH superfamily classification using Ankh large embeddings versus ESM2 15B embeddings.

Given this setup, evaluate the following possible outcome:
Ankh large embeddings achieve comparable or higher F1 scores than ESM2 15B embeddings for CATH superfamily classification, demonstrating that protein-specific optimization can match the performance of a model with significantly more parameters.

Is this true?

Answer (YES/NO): NO